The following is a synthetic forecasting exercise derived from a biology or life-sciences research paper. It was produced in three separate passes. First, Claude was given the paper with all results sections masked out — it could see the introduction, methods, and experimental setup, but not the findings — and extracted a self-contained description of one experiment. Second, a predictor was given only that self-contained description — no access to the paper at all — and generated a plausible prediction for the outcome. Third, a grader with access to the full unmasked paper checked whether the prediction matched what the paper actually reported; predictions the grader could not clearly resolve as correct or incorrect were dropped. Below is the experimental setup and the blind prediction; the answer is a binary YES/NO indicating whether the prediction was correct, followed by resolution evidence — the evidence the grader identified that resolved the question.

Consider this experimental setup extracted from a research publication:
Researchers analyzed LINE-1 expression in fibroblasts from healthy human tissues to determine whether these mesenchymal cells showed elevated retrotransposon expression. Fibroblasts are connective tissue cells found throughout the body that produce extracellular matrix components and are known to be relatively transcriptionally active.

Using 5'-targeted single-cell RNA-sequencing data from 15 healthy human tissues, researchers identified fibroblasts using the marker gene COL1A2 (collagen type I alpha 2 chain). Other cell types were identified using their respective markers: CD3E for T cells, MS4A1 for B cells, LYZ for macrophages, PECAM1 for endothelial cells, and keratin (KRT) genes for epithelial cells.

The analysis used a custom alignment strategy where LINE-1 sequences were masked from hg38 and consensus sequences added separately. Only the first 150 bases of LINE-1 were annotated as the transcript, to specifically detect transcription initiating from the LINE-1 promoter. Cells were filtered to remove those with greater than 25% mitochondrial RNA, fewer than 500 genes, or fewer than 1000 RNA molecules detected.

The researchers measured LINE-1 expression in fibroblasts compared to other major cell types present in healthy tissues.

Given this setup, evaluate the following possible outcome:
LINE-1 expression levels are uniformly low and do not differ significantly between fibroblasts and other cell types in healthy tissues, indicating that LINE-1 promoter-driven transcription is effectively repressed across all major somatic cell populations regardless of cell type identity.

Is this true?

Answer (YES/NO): NO